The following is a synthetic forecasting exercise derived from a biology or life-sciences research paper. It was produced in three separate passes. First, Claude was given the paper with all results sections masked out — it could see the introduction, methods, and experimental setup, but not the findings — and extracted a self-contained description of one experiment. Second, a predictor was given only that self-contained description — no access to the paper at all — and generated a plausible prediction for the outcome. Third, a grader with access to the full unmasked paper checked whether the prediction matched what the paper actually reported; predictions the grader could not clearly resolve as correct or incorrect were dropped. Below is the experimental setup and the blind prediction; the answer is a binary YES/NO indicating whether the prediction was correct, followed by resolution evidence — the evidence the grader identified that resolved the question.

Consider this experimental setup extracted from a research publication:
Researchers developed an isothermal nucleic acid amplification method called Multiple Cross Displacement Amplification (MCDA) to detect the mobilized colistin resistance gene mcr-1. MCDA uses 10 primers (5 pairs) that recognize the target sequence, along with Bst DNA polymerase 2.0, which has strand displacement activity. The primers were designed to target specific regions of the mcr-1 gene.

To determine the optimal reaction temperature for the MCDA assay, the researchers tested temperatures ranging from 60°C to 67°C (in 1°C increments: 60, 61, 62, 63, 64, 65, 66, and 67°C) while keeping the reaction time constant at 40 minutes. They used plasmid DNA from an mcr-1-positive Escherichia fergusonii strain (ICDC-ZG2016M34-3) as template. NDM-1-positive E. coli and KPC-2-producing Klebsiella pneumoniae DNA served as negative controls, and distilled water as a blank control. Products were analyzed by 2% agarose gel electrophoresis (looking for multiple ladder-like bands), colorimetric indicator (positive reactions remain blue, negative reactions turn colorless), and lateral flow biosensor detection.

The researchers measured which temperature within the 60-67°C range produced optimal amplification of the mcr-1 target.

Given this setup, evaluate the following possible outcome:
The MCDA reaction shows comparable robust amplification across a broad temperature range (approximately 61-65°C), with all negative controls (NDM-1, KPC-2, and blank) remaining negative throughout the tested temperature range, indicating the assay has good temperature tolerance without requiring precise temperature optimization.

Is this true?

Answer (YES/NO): NO